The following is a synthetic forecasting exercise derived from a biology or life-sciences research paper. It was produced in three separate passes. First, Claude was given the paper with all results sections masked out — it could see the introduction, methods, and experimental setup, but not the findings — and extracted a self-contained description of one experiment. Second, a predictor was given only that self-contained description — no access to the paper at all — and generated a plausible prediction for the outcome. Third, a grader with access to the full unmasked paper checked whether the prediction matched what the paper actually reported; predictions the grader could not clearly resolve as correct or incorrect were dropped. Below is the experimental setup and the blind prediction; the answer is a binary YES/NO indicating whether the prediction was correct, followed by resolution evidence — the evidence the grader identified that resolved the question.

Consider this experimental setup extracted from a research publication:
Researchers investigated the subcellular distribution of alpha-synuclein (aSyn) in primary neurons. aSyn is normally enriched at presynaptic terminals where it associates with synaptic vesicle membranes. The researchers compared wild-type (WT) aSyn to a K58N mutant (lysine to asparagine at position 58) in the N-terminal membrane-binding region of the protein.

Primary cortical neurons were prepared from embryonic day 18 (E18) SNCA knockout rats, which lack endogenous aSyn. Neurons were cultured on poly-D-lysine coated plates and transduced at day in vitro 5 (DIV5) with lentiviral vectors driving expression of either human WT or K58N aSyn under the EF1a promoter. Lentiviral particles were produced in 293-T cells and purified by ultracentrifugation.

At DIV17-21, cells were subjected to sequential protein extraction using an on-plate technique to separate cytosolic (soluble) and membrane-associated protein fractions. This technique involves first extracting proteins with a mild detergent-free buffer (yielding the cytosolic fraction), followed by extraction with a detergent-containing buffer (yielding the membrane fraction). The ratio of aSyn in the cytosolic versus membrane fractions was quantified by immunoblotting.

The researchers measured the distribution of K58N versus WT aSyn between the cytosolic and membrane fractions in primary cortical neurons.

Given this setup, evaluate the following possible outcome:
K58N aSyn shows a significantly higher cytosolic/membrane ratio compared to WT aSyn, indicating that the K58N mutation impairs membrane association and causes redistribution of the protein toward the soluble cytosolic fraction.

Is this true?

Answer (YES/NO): YES